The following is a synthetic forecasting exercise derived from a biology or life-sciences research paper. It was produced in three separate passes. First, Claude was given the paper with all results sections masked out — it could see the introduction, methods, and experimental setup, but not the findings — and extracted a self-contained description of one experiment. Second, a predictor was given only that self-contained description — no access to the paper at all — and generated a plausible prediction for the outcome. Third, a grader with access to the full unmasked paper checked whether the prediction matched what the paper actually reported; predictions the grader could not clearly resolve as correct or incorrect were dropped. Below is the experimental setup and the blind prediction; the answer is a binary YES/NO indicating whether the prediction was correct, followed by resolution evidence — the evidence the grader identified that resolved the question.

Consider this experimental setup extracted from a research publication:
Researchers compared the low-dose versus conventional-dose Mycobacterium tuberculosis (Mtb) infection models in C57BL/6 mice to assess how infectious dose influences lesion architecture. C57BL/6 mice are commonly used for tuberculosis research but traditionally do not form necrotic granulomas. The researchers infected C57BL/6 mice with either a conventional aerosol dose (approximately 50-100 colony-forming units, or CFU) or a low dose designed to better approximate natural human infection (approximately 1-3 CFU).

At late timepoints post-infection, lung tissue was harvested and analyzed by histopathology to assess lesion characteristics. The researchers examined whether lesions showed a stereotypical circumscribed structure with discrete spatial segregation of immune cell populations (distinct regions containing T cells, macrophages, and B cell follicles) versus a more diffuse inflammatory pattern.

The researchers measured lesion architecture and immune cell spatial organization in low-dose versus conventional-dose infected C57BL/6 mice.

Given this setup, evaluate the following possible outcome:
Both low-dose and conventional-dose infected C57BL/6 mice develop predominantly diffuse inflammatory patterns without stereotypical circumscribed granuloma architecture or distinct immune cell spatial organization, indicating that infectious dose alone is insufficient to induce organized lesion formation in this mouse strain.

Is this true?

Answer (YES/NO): NO